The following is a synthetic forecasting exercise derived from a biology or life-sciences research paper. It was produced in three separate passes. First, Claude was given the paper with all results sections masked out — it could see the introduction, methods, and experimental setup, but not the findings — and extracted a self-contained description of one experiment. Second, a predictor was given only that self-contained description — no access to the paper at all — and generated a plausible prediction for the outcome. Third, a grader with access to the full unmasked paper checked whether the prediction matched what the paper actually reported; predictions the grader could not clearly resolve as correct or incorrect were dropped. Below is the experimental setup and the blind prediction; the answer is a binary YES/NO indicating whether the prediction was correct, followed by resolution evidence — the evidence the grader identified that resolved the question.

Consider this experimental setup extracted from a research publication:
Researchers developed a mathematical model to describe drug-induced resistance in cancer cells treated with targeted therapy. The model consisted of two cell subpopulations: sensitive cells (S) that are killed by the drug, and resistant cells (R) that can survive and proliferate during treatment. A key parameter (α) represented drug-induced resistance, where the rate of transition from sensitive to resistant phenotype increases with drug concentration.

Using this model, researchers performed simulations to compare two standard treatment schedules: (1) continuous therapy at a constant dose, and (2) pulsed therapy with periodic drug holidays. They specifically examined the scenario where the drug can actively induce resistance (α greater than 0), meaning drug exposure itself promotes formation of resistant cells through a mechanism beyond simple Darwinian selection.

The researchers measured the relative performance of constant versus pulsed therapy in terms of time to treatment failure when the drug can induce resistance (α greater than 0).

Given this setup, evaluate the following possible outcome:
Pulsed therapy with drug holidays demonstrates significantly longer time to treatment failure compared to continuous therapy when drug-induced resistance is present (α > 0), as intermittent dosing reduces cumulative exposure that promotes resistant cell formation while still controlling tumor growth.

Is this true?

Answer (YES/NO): YES